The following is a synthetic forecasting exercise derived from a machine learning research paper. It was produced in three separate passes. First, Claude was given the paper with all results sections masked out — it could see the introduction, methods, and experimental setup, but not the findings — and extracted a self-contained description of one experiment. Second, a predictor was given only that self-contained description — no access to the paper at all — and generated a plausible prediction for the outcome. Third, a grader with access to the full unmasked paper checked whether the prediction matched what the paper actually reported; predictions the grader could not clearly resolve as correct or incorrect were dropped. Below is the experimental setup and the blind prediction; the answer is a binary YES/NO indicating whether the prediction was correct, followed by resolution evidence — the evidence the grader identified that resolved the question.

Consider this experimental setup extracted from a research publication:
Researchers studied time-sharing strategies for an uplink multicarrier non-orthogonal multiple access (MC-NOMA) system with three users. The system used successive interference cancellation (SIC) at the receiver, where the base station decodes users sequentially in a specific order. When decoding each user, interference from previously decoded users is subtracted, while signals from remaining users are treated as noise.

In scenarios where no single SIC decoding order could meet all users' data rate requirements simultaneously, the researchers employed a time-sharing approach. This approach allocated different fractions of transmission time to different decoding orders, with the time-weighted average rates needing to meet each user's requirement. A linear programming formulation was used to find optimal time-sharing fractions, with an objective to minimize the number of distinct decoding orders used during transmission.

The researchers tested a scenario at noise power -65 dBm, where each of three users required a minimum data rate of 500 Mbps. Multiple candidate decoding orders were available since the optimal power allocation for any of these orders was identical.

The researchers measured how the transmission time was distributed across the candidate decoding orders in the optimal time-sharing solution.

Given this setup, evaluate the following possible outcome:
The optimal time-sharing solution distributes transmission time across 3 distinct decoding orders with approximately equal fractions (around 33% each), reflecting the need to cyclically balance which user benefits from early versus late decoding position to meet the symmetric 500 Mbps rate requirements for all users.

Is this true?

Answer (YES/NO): NO